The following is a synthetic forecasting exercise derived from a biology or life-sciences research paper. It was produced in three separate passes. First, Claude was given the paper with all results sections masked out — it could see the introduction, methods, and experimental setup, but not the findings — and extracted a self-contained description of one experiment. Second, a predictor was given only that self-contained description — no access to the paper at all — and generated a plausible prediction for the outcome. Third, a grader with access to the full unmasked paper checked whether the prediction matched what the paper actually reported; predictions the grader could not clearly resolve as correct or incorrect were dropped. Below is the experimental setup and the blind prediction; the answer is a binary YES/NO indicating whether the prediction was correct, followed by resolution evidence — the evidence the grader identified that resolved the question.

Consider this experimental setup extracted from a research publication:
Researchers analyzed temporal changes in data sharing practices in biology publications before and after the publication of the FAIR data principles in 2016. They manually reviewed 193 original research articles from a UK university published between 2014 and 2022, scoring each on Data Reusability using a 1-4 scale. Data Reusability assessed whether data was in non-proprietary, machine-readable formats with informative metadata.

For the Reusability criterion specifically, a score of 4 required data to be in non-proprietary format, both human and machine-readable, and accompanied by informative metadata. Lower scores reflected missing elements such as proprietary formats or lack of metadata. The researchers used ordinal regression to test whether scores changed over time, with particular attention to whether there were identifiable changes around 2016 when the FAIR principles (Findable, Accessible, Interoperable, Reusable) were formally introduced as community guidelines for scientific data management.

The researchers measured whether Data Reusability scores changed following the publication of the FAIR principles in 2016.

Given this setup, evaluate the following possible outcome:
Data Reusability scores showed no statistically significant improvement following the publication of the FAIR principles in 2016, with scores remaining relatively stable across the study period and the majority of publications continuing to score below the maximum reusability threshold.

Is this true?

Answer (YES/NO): NO